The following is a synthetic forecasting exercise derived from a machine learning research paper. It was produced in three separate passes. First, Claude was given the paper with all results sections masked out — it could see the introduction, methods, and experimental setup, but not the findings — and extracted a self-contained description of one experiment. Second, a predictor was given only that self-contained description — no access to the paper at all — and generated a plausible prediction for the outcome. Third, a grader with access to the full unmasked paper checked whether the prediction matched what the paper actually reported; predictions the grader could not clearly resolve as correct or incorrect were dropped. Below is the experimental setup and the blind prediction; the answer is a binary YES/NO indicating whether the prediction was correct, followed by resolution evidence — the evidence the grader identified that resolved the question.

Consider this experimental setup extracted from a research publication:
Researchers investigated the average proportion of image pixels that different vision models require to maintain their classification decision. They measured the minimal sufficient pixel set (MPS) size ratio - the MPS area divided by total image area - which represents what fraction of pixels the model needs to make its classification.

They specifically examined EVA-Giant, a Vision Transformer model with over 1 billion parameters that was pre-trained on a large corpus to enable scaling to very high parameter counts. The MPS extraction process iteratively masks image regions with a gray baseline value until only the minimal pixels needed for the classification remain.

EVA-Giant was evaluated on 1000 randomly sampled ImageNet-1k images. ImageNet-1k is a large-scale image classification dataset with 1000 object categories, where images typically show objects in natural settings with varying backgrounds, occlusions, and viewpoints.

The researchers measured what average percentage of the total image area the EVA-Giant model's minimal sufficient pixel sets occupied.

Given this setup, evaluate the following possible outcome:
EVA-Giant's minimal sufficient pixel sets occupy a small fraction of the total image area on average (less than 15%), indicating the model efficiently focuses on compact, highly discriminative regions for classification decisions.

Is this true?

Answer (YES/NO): YES